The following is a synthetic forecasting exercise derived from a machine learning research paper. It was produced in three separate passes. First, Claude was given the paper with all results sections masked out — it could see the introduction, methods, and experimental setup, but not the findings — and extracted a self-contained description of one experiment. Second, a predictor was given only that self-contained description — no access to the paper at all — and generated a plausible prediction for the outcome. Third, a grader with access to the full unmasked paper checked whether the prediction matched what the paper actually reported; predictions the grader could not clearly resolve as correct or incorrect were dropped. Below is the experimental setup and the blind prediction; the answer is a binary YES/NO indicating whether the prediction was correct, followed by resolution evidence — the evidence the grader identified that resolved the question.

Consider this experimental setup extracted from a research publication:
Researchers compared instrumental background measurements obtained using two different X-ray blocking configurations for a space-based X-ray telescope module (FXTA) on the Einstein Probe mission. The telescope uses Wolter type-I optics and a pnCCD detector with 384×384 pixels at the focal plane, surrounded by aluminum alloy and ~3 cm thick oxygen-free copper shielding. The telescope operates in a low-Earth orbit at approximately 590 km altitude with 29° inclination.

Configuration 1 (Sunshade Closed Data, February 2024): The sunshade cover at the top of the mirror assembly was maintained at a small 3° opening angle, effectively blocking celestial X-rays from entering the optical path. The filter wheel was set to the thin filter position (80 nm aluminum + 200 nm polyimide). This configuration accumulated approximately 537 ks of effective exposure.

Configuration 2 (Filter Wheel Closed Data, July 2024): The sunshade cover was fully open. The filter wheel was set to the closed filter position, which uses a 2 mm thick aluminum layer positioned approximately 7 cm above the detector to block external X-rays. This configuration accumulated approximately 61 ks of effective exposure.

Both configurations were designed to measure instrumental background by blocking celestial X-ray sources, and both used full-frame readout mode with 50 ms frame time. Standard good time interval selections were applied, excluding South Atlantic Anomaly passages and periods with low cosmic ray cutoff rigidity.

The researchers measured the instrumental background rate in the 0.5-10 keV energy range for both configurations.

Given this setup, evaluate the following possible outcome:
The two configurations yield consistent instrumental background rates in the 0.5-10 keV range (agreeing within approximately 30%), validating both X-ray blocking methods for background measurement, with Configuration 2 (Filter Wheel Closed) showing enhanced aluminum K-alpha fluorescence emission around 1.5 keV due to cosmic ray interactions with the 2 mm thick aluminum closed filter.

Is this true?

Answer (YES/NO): NO